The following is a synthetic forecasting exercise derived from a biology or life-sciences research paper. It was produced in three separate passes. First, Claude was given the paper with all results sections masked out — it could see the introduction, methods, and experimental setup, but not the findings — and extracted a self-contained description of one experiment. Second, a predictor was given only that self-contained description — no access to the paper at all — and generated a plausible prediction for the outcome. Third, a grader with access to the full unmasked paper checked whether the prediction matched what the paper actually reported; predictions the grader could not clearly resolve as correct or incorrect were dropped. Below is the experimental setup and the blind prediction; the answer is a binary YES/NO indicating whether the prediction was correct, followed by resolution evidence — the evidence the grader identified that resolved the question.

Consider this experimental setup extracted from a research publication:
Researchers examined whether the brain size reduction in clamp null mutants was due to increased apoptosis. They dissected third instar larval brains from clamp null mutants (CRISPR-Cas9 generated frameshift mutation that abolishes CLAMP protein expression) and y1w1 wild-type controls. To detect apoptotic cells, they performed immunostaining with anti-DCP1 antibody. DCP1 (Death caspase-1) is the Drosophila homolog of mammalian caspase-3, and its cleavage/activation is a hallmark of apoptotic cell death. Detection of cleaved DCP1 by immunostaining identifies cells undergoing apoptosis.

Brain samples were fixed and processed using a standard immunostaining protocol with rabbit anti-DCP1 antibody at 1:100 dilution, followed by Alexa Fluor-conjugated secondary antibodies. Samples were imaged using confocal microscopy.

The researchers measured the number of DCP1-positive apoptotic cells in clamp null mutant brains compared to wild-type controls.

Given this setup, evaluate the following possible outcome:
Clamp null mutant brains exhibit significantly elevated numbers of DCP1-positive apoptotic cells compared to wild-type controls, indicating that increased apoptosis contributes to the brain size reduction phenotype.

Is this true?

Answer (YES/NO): NO